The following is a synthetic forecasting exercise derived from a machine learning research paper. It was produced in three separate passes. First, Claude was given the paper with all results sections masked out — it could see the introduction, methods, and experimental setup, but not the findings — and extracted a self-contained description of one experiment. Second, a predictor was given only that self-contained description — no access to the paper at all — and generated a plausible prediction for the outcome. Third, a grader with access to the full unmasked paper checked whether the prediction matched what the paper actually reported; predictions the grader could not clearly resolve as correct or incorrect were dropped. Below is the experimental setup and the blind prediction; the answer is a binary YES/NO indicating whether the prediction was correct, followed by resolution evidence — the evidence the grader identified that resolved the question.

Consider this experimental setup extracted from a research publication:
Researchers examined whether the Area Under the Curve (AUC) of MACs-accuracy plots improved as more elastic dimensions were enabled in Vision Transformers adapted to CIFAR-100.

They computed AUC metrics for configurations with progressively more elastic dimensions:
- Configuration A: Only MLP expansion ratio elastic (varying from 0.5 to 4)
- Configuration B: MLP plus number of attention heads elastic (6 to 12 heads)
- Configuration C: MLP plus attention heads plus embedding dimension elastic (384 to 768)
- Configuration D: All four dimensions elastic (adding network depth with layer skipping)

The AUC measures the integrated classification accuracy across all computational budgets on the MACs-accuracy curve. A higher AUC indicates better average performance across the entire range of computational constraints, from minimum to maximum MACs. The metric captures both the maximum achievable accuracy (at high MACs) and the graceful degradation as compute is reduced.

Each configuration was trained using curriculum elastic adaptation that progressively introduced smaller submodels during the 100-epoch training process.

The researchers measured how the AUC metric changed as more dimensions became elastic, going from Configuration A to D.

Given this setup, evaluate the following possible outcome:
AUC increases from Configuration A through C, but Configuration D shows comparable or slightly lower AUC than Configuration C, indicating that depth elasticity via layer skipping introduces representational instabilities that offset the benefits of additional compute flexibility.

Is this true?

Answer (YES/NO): NO